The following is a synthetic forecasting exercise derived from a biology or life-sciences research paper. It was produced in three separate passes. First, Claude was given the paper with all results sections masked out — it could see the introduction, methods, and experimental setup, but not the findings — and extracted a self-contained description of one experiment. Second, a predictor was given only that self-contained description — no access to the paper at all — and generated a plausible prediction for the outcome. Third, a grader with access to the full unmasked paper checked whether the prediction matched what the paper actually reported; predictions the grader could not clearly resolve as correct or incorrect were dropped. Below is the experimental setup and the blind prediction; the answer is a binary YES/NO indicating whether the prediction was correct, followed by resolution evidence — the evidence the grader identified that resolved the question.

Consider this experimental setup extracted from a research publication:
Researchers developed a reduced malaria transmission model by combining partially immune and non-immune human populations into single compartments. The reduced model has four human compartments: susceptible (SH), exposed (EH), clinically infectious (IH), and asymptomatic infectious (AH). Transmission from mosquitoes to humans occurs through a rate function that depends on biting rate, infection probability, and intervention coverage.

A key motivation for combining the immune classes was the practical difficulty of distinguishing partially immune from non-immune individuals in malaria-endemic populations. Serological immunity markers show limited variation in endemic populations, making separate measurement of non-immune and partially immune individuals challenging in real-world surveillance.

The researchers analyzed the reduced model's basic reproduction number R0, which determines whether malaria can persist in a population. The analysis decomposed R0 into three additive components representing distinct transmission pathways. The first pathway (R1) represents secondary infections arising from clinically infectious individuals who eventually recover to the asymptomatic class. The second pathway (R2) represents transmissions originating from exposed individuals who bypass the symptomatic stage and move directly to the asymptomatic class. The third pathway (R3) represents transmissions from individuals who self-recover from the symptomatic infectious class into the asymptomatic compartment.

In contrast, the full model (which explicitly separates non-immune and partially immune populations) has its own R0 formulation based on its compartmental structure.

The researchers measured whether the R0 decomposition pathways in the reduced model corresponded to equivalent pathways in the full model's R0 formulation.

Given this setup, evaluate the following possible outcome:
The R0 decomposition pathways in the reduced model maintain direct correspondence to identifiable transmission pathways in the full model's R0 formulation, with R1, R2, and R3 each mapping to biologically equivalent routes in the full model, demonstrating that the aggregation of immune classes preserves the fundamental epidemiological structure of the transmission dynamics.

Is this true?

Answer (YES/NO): NO